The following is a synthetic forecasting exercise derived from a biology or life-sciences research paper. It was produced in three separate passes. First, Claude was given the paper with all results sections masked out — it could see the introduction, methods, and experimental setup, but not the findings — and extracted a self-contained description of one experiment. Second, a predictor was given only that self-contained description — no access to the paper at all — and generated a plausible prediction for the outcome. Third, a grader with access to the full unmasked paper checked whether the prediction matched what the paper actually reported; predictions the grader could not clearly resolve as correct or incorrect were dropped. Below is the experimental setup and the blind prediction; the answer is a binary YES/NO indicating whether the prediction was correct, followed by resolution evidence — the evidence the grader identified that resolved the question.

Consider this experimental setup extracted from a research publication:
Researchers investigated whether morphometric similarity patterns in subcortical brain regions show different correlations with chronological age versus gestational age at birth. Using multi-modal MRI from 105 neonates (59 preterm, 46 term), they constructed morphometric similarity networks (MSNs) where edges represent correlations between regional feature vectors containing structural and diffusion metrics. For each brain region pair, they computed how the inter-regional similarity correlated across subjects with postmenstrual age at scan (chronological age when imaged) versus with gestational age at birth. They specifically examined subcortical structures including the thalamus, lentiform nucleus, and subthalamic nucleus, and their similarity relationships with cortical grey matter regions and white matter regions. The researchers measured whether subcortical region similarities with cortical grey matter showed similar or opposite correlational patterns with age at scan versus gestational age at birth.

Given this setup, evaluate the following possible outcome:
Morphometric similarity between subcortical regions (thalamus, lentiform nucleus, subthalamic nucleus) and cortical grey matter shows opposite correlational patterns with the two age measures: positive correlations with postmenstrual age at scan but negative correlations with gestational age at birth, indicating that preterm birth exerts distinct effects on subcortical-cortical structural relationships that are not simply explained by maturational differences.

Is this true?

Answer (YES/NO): NO